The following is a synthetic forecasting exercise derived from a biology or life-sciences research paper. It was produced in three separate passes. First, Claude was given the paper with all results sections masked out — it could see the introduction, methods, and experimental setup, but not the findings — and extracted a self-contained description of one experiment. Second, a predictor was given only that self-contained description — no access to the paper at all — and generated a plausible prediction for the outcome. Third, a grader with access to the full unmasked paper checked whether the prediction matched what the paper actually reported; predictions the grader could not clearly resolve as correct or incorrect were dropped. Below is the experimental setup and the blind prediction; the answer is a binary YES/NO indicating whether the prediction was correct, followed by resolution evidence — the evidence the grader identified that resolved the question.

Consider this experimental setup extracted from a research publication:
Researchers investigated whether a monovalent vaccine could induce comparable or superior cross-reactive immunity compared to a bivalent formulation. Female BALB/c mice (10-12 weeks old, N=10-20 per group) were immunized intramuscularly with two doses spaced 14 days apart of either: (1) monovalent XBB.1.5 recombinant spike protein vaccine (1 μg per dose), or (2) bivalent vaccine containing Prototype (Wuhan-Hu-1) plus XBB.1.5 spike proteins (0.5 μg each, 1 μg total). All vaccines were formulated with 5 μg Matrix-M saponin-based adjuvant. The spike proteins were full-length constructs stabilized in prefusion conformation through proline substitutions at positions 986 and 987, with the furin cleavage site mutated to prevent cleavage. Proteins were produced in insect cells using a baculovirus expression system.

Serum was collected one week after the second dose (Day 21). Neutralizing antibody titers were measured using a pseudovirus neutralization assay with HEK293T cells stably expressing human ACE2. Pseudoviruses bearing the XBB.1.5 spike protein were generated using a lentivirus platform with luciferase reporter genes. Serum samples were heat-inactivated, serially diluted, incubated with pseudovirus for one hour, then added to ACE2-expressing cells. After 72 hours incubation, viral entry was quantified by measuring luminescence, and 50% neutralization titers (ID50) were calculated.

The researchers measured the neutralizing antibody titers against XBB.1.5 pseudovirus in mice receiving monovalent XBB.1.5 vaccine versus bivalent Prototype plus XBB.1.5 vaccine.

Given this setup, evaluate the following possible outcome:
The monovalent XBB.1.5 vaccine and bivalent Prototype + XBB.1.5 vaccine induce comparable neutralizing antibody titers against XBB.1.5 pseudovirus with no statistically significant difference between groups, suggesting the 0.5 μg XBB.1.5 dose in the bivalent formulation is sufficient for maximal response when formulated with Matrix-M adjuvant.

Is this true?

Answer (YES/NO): NO